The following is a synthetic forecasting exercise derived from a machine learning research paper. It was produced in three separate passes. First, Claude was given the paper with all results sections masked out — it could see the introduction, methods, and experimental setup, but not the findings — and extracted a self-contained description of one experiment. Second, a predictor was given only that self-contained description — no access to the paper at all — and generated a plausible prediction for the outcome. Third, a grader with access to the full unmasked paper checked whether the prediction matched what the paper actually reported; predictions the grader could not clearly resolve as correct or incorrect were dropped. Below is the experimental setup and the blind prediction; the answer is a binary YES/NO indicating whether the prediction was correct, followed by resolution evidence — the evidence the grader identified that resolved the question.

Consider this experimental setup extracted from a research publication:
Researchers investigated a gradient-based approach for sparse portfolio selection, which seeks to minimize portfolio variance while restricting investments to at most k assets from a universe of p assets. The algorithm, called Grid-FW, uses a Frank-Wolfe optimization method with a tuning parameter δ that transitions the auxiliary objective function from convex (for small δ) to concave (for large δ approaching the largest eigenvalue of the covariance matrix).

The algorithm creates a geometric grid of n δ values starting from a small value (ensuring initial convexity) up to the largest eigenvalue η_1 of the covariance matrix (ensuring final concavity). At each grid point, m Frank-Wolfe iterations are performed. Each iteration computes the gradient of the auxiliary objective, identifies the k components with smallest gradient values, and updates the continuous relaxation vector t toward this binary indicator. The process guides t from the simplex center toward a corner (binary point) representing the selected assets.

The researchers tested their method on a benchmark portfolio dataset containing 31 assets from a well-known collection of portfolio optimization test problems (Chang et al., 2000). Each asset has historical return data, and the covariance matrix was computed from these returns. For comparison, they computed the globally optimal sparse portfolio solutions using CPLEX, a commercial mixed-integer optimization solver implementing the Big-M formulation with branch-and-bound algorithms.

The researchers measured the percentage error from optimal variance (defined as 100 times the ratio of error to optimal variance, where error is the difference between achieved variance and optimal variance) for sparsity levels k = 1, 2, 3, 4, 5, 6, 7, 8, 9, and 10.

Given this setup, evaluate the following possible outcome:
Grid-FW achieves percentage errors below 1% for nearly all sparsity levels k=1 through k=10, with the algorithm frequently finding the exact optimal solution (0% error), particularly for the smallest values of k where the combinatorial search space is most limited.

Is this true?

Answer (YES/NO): YES